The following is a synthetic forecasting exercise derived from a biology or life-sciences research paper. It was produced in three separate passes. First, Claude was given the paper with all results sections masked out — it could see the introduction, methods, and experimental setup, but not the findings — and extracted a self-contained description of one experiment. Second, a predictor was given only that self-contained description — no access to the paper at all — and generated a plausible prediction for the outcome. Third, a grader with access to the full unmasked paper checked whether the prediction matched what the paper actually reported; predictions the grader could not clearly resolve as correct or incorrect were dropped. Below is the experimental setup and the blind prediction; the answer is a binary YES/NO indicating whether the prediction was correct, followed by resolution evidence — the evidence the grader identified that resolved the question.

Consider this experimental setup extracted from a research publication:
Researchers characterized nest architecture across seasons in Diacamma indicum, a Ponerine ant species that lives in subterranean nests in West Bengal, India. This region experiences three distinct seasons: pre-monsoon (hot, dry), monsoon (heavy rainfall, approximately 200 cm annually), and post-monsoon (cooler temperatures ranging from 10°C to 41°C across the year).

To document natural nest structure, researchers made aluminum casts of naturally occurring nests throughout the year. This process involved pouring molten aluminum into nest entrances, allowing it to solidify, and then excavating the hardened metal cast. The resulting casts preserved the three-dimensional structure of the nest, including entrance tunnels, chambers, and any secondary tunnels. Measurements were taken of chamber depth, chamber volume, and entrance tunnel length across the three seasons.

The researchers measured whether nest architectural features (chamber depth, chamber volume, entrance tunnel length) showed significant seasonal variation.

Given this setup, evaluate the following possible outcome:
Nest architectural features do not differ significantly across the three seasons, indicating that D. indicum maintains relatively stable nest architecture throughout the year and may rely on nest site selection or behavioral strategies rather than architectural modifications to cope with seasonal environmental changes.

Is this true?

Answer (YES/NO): NO